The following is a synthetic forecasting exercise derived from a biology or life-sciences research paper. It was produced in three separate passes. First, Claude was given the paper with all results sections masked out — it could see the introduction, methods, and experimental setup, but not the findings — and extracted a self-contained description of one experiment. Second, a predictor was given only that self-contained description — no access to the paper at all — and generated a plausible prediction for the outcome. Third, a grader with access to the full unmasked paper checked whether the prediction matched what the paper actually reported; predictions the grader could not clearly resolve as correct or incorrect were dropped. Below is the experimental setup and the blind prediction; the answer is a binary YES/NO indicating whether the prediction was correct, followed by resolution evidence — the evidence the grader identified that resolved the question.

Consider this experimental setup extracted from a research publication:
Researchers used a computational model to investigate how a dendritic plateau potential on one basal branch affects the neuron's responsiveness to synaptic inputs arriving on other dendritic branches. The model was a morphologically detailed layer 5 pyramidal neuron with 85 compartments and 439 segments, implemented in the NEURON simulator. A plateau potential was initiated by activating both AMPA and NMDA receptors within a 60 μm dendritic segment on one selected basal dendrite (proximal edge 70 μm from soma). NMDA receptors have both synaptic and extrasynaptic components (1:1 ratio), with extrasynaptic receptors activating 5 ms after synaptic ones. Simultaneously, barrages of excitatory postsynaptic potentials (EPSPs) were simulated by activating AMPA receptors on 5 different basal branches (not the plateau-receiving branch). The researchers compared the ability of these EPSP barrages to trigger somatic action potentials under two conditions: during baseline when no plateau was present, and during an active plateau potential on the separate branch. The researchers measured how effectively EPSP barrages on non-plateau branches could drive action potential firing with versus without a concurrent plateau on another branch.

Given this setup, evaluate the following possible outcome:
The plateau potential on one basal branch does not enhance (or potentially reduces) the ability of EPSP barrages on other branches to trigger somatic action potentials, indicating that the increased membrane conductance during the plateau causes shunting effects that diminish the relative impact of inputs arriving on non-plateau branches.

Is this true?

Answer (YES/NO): NO